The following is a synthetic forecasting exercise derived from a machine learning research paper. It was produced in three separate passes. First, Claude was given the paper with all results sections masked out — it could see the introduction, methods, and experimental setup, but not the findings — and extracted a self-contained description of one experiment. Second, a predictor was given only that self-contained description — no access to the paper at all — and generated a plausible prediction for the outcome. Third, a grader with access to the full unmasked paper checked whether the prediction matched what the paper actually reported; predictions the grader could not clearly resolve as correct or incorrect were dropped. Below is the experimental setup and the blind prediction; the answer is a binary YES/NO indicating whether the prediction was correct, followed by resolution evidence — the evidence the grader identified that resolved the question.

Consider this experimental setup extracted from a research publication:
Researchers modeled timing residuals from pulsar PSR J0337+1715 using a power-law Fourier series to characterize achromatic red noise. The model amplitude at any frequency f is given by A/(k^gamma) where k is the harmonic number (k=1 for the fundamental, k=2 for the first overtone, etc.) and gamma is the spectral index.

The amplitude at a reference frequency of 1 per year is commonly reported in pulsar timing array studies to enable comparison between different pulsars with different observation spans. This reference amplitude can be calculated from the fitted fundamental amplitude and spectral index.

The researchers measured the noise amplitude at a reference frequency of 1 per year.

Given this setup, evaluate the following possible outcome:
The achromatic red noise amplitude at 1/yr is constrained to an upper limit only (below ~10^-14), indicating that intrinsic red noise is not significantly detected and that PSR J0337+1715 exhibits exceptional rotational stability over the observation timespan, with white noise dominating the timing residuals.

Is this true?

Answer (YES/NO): NO